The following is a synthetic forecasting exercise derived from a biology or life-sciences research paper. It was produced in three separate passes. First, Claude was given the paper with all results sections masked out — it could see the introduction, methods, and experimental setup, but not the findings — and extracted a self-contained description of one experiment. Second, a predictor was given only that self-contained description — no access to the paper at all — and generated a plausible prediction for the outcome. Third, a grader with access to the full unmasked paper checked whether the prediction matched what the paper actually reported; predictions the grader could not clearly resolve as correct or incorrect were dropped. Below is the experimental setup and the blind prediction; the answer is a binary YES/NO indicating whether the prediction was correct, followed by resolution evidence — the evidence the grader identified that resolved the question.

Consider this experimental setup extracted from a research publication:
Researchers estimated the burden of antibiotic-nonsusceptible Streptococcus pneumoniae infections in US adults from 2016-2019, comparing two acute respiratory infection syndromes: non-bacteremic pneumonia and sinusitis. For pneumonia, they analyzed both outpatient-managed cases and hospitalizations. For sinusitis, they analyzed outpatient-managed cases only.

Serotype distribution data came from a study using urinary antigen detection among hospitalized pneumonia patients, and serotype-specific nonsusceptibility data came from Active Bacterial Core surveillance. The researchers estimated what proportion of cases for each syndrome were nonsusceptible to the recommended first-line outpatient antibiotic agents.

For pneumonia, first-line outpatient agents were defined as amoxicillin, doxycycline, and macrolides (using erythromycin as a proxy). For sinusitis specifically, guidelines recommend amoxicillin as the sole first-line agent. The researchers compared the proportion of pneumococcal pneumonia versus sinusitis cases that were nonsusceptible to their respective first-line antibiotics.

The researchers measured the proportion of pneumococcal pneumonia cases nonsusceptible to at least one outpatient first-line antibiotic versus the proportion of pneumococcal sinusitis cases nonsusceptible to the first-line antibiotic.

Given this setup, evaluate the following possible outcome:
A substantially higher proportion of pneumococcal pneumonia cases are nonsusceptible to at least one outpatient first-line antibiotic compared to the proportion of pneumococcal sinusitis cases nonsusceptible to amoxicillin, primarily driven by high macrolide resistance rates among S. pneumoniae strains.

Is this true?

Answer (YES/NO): YES